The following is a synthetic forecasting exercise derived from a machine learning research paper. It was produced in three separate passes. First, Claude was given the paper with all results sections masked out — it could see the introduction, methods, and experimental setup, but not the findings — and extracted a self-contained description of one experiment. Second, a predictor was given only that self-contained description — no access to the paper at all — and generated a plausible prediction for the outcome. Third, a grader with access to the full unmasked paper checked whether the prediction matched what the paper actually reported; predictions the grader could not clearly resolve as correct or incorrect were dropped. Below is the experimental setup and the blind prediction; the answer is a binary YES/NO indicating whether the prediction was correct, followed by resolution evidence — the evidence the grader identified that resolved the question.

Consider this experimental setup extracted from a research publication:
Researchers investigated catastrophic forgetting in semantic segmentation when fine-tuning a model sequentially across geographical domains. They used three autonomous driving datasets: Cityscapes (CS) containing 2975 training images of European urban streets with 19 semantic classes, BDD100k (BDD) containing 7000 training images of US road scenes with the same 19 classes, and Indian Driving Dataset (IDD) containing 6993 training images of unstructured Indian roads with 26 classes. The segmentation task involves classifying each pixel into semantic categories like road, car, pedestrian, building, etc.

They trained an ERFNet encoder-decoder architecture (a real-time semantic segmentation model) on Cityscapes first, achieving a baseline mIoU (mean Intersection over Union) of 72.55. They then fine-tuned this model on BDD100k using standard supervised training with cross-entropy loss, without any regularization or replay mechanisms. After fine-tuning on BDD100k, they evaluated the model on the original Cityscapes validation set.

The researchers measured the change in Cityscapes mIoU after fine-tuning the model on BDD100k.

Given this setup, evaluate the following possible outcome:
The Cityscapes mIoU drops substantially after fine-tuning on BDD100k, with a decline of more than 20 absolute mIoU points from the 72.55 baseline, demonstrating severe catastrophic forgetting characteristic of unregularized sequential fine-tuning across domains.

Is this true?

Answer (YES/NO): YES